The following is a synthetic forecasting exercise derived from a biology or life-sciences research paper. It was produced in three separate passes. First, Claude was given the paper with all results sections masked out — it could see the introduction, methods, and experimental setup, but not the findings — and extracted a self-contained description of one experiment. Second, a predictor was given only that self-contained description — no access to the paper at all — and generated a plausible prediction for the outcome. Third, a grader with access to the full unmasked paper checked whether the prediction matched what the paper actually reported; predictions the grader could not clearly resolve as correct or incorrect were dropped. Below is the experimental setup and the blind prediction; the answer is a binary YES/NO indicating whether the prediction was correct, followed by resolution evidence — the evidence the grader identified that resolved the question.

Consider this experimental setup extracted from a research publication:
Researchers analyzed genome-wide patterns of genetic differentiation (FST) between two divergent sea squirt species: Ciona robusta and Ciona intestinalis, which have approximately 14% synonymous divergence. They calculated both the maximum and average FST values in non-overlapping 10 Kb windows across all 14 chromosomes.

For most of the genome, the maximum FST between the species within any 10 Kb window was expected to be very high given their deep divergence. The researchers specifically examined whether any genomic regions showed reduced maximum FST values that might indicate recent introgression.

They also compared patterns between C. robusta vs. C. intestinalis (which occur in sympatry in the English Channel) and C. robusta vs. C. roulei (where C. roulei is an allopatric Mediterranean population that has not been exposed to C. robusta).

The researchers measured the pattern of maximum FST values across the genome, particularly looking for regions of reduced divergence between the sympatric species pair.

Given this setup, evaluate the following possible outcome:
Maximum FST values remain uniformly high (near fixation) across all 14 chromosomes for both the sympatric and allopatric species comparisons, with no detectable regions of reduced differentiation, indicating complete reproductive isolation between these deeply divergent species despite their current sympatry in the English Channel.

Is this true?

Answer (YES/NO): NO